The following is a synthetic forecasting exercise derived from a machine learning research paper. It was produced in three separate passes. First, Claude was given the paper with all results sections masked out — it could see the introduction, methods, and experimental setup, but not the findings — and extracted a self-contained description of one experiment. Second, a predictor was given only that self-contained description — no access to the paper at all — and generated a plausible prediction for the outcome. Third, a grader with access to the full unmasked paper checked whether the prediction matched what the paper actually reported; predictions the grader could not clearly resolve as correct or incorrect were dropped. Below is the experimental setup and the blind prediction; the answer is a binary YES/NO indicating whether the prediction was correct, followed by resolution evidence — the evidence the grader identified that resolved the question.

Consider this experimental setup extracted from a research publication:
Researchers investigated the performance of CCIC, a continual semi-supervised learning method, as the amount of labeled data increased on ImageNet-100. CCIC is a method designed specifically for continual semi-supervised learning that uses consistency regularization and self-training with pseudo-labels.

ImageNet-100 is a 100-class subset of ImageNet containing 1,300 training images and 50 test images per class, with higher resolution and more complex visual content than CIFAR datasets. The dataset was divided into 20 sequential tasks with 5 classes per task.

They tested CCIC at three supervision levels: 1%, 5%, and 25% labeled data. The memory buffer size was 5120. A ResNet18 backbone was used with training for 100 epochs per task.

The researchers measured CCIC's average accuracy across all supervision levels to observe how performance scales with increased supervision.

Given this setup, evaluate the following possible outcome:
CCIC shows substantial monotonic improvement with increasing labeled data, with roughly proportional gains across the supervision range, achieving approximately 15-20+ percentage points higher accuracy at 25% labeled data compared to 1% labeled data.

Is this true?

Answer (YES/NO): NO